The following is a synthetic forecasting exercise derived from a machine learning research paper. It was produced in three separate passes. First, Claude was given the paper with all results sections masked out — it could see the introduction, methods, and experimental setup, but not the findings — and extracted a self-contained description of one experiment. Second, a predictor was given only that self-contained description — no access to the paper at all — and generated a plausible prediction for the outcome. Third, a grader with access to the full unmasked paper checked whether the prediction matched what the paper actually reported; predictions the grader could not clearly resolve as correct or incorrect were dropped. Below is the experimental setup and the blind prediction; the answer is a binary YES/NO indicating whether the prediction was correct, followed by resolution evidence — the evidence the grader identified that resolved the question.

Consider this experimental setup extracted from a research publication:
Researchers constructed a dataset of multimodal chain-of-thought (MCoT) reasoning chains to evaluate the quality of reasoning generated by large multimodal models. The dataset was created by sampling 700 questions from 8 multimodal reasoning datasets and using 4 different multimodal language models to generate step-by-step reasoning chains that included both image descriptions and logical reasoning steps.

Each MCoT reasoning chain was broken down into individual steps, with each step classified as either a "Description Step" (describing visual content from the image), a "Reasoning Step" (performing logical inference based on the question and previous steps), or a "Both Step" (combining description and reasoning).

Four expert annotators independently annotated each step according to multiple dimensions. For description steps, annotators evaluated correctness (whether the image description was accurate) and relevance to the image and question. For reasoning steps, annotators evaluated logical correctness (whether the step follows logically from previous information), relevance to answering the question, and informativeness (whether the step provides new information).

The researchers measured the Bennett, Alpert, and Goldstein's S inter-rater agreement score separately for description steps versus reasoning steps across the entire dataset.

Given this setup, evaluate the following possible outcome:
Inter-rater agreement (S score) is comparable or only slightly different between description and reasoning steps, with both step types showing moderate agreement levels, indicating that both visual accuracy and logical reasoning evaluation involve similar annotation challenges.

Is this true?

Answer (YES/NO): NO